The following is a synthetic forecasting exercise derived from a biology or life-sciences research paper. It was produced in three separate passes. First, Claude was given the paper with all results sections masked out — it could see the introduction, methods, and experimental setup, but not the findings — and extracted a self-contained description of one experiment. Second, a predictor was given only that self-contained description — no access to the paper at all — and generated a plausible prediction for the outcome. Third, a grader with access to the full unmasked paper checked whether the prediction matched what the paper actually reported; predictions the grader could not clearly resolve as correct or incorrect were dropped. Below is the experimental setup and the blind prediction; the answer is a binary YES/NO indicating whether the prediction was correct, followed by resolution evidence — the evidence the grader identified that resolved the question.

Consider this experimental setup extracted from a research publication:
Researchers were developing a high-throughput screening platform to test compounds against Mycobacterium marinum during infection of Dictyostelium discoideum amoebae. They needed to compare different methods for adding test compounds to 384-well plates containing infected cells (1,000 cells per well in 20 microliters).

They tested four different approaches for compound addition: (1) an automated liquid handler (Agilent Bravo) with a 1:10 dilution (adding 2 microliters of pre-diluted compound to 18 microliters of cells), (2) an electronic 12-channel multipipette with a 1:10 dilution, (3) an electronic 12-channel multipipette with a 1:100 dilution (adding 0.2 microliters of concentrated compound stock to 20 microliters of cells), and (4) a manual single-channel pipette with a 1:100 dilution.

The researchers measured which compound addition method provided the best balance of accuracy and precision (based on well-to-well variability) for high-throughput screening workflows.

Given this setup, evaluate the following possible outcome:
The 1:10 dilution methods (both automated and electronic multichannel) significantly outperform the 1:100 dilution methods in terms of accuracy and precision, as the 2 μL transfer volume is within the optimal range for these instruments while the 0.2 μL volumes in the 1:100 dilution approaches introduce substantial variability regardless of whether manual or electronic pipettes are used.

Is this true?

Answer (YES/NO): NO